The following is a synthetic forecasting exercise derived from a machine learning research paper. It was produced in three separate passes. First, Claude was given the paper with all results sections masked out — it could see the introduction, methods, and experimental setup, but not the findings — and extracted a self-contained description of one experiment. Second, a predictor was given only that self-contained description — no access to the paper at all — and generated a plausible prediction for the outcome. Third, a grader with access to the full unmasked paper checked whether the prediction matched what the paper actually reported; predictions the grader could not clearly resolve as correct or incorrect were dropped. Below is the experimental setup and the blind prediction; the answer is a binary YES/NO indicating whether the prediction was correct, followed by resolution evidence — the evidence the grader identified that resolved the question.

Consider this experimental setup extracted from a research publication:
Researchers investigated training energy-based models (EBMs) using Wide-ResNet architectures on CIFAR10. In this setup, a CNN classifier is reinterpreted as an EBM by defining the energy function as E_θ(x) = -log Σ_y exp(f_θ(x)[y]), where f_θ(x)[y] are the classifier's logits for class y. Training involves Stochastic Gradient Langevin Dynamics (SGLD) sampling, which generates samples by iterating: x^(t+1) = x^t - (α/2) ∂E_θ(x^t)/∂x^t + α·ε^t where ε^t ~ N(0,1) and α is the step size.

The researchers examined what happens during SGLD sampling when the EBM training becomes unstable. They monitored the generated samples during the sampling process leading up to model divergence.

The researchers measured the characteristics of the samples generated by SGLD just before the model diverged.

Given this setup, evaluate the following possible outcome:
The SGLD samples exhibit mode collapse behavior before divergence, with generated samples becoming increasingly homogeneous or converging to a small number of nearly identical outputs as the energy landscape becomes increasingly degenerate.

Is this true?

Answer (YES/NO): NO